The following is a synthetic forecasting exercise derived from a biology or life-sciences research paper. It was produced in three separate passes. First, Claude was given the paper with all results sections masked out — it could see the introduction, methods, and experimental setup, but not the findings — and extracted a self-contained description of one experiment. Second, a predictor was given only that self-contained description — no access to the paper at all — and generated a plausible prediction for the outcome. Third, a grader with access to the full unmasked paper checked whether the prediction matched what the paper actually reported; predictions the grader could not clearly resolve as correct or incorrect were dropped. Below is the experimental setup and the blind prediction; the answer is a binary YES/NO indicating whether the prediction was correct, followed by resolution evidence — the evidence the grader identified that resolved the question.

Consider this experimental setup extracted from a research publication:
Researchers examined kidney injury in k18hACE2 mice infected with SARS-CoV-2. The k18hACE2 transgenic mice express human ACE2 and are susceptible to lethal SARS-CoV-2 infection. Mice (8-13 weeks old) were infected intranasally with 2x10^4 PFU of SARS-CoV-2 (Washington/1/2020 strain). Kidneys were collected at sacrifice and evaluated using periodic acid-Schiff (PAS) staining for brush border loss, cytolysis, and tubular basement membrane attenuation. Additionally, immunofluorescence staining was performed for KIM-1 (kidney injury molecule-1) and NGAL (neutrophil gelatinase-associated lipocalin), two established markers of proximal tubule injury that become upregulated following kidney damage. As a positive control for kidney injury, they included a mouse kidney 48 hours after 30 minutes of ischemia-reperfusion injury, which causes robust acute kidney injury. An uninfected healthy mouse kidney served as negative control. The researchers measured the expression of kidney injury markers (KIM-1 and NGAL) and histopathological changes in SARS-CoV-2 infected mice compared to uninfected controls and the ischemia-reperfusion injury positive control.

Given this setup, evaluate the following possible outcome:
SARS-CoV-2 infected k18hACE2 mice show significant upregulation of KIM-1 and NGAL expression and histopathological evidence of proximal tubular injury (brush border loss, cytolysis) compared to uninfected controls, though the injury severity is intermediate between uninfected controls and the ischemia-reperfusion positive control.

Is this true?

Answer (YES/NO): NO